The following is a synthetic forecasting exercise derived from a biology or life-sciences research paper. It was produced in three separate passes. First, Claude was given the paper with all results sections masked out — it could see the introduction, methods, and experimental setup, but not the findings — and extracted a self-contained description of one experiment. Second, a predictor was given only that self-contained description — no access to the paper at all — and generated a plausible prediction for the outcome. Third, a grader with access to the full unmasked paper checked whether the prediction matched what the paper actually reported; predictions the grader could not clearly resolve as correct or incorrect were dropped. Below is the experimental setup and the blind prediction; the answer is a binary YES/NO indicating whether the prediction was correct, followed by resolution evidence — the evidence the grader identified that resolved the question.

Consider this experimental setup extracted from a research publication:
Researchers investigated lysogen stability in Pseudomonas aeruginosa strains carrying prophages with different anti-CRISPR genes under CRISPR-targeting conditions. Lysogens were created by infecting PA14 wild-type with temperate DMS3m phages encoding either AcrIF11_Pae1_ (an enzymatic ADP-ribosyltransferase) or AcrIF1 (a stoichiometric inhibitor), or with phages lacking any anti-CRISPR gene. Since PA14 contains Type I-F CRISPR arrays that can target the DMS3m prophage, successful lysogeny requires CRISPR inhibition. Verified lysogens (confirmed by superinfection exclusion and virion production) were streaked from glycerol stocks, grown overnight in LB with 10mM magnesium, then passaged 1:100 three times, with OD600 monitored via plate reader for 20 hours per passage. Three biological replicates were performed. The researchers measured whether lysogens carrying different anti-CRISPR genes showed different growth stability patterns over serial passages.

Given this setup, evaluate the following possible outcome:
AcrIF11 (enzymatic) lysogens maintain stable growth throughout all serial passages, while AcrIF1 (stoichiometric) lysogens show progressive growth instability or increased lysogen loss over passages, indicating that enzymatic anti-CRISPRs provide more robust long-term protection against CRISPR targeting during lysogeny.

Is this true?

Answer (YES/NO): NO